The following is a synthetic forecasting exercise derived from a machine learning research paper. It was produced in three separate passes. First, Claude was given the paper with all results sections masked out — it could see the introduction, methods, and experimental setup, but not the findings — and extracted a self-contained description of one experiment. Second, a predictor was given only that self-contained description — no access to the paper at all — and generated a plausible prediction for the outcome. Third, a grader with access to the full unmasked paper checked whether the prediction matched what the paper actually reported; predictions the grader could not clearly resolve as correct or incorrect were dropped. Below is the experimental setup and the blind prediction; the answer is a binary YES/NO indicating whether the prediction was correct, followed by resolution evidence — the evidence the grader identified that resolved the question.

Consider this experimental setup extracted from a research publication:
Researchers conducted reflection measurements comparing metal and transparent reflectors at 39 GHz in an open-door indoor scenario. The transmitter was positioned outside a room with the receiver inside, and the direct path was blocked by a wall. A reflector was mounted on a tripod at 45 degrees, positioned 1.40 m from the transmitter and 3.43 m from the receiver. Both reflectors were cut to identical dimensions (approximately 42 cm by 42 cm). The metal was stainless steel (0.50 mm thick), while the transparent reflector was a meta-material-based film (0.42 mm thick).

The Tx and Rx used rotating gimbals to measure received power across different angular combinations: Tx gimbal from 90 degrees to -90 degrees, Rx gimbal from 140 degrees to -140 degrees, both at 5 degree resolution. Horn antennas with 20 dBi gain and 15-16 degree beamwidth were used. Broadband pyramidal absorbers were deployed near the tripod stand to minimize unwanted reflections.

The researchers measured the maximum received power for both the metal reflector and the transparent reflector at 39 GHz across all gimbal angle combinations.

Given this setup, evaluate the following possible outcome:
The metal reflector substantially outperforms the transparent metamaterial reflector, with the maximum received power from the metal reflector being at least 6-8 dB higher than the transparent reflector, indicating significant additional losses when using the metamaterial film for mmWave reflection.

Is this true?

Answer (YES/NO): NO